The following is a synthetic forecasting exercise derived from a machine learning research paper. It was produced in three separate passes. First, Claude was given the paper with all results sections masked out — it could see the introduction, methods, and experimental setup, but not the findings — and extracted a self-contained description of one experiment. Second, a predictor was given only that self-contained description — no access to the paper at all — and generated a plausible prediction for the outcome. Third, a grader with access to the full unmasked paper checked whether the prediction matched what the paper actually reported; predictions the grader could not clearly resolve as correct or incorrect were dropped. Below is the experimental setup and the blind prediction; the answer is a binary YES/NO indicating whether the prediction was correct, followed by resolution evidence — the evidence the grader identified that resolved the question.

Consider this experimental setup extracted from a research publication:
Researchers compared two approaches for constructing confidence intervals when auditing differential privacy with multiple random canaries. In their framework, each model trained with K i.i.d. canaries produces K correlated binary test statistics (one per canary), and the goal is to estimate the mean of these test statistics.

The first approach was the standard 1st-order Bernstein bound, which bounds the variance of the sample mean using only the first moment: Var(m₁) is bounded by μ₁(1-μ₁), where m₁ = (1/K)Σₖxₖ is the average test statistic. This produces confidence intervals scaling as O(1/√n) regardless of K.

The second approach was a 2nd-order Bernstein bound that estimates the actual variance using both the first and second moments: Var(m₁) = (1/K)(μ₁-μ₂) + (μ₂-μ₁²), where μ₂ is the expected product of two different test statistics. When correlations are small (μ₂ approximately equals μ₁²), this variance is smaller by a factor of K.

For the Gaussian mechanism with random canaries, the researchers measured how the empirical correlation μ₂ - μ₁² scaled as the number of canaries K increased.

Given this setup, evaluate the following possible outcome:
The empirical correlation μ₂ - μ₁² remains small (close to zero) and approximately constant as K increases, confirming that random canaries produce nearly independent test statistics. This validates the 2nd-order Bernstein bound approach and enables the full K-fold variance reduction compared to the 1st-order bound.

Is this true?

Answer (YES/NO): NO